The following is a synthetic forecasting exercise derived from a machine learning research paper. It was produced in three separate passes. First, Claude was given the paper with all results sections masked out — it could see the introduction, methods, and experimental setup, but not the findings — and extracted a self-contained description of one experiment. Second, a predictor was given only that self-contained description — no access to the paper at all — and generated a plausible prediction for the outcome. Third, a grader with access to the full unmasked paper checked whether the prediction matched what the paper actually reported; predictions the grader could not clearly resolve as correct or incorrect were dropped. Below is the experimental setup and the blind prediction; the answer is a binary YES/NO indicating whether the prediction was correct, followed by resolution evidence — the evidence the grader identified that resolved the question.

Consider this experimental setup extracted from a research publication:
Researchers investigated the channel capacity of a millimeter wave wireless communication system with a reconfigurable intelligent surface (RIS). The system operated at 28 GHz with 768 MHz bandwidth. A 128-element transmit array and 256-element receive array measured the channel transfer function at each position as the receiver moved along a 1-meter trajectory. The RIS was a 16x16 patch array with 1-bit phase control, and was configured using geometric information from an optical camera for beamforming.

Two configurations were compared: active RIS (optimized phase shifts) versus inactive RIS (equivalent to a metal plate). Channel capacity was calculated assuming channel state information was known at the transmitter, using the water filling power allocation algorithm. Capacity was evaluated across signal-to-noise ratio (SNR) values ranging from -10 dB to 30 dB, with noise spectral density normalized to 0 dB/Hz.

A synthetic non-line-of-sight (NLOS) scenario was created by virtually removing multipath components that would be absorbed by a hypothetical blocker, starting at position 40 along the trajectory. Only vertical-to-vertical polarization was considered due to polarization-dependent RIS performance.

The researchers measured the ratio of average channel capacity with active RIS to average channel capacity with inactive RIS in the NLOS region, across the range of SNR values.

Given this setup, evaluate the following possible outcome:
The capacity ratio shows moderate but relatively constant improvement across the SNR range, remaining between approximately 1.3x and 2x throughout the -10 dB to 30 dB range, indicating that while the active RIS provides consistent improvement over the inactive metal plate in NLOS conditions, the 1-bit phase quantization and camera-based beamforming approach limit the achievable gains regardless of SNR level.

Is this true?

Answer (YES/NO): NO